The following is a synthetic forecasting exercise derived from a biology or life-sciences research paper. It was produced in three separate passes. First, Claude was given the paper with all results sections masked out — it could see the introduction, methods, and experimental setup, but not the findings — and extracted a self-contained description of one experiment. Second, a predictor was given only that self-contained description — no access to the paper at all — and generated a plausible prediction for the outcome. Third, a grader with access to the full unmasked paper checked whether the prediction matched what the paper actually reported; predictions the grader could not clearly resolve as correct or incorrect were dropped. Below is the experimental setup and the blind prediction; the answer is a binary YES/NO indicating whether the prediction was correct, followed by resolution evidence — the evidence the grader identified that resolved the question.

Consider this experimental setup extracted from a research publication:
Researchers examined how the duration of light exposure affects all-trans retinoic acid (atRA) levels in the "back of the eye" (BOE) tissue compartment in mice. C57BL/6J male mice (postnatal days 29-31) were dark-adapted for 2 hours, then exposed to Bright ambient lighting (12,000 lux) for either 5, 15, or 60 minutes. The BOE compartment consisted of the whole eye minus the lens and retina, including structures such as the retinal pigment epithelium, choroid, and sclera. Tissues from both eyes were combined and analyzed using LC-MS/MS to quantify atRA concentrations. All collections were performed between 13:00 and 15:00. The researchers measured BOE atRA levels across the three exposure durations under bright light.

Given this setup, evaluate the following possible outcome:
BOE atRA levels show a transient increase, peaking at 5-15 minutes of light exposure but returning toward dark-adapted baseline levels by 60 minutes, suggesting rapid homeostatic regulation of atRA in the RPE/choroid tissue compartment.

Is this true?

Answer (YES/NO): NO